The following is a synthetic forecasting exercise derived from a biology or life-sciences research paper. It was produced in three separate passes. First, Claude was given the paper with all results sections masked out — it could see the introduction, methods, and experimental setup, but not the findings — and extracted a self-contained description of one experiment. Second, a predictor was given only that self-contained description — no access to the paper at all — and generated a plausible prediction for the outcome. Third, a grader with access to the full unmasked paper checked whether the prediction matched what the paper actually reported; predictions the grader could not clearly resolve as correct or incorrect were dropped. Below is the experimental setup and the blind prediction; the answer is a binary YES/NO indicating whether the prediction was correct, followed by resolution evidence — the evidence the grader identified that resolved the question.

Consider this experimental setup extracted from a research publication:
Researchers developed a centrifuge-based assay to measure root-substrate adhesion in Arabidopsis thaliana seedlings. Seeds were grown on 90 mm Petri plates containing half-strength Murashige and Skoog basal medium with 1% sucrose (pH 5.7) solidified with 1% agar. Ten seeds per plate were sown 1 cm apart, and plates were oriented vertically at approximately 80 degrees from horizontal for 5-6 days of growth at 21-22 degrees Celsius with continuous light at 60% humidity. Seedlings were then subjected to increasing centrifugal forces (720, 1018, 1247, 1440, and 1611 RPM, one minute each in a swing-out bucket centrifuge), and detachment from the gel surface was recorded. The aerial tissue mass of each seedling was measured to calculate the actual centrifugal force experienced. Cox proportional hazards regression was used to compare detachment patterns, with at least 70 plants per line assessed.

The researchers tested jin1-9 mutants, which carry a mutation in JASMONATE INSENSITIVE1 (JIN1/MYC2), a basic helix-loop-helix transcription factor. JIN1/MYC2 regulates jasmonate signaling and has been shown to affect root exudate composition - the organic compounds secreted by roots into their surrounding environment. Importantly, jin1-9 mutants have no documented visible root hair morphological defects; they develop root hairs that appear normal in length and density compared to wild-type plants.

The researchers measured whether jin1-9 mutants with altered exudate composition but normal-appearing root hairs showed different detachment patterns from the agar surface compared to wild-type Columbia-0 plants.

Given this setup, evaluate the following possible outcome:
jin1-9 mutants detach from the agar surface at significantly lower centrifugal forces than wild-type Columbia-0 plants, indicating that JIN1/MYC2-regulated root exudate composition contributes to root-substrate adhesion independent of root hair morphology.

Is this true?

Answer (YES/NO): NO